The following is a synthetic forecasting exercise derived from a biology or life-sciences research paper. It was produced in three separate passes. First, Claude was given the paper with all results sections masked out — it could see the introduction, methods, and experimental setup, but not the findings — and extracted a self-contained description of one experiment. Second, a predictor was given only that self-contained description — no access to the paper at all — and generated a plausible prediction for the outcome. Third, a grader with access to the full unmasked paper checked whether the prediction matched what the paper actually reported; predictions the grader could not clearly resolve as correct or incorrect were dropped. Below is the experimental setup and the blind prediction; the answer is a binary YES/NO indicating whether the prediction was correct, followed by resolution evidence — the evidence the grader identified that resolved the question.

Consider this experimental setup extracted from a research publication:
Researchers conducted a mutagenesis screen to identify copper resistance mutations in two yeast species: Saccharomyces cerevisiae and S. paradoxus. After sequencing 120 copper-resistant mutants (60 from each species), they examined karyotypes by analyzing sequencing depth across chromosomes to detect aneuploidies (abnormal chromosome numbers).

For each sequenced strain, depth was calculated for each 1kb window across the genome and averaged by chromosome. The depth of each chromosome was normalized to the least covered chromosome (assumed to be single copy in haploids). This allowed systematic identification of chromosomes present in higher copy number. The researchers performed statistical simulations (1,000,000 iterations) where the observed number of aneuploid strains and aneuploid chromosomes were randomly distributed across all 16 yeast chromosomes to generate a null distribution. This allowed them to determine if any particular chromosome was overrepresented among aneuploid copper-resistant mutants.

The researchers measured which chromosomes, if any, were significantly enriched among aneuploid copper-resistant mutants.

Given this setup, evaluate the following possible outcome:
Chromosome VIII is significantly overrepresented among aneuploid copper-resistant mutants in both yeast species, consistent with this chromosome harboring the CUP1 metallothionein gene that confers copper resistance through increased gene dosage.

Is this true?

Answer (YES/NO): YES